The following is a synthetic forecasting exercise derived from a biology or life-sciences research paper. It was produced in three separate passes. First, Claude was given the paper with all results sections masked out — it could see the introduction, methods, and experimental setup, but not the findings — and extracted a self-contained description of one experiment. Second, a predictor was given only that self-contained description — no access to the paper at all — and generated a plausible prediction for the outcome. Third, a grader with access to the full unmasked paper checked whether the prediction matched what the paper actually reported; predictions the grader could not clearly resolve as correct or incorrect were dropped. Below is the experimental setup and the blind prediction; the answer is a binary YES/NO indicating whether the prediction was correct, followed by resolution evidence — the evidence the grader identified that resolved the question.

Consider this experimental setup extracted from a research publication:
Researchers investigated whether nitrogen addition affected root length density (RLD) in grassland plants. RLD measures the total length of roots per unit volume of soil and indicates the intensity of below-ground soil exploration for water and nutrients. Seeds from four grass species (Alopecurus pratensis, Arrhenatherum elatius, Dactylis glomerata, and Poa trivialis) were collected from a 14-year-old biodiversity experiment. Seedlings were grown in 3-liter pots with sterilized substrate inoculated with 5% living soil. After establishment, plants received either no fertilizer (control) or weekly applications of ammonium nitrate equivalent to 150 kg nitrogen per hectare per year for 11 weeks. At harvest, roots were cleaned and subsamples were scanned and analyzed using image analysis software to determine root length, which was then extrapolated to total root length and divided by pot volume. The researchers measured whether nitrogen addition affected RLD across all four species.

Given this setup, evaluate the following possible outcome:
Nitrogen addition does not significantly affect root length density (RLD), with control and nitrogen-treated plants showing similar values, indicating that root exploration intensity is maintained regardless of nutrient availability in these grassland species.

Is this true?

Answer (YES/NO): YES